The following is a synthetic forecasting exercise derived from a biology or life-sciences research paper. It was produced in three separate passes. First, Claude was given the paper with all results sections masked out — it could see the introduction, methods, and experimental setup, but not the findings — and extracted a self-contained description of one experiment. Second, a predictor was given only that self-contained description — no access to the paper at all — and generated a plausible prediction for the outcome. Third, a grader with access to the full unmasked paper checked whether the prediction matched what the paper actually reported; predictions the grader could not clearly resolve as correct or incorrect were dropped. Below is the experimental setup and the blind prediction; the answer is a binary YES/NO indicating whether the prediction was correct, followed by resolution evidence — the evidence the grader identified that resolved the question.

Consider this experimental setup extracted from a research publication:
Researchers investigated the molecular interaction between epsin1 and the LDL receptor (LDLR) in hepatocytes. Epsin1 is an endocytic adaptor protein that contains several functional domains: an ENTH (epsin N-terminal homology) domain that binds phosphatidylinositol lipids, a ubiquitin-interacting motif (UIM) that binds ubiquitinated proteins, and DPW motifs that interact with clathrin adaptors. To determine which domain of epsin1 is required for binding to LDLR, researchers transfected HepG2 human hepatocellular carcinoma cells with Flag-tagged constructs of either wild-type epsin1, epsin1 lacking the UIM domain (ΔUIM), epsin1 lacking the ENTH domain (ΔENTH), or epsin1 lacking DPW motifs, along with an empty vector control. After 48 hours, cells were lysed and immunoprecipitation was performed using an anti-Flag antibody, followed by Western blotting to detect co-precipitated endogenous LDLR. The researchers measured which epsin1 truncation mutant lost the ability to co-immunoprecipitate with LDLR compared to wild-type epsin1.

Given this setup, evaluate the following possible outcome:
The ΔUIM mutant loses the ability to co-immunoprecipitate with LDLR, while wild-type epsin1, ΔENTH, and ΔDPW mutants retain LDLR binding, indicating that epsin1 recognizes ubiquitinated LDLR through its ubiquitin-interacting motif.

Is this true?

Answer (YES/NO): NO